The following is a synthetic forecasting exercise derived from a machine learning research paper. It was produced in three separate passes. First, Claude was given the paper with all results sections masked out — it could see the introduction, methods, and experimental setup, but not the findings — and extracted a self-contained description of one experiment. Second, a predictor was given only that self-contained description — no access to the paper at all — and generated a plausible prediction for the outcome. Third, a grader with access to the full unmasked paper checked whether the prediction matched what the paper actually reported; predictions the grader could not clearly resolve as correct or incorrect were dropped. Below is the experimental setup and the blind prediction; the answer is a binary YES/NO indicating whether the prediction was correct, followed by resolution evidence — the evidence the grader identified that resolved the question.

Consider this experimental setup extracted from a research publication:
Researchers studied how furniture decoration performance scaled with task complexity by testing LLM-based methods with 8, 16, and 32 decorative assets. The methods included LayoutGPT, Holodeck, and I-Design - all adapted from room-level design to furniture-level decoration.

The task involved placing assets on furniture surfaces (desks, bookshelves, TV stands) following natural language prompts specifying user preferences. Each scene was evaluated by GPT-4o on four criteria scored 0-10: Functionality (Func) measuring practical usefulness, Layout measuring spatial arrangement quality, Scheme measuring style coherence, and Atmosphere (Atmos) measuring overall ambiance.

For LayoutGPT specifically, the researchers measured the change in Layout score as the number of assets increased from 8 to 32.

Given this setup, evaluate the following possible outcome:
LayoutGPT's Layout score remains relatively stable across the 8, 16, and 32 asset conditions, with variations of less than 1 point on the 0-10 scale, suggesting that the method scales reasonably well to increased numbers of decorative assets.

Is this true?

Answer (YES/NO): NO